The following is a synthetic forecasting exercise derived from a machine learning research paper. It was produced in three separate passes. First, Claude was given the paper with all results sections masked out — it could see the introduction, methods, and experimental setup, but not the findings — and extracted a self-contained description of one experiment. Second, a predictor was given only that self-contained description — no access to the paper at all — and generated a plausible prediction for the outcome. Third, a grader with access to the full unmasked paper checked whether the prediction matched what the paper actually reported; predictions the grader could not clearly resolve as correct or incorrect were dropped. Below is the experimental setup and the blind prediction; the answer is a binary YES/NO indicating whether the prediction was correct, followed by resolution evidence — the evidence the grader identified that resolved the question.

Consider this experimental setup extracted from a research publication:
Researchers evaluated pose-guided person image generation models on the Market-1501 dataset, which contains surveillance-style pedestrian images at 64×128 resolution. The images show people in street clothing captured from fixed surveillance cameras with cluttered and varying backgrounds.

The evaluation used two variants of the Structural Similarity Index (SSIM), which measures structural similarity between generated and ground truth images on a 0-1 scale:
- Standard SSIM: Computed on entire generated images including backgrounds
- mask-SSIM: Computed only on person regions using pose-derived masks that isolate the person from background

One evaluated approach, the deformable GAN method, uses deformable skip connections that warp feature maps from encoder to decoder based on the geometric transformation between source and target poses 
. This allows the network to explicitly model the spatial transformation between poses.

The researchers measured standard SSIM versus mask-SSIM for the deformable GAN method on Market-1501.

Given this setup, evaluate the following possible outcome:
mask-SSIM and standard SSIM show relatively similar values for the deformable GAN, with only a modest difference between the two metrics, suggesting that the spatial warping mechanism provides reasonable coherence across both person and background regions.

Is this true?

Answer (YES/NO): NO